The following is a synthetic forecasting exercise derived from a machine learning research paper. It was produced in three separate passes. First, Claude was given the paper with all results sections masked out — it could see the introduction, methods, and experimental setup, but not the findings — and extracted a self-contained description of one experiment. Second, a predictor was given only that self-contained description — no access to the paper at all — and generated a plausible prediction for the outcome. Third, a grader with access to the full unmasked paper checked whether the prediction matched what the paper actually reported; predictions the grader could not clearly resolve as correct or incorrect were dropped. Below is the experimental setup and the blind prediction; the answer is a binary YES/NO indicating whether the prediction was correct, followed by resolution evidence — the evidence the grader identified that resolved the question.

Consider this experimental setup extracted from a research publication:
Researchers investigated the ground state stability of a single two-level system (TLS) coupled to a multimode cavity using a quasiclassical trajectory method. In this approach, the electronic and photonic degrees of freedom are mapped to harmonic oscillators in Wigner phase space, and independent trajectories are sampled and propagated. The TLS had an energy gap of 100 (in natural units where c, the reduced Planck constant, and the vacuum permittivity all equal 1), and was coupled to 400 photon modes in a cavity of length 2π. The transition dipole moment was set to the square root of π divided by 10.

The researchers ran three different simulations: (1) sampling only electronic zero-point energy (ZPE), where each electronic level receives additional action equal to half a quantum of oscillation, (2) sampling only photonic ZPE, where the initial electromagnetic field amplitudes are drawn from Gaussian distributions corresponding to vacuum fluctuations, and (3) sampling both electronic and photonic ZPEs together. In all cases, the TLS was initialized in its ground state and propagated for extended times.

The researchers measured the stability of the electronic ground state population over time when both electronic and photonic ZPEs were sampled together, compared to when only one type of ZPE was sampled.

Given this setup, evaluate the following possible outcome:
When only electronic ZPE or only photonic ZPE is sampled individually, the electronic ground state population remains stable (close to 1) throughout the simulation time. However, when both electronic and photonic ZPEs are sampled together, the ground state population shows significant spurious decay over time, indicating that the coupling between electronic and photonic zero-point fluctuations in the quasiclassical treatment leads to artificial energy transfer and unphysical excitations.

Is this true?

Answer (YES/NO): NO